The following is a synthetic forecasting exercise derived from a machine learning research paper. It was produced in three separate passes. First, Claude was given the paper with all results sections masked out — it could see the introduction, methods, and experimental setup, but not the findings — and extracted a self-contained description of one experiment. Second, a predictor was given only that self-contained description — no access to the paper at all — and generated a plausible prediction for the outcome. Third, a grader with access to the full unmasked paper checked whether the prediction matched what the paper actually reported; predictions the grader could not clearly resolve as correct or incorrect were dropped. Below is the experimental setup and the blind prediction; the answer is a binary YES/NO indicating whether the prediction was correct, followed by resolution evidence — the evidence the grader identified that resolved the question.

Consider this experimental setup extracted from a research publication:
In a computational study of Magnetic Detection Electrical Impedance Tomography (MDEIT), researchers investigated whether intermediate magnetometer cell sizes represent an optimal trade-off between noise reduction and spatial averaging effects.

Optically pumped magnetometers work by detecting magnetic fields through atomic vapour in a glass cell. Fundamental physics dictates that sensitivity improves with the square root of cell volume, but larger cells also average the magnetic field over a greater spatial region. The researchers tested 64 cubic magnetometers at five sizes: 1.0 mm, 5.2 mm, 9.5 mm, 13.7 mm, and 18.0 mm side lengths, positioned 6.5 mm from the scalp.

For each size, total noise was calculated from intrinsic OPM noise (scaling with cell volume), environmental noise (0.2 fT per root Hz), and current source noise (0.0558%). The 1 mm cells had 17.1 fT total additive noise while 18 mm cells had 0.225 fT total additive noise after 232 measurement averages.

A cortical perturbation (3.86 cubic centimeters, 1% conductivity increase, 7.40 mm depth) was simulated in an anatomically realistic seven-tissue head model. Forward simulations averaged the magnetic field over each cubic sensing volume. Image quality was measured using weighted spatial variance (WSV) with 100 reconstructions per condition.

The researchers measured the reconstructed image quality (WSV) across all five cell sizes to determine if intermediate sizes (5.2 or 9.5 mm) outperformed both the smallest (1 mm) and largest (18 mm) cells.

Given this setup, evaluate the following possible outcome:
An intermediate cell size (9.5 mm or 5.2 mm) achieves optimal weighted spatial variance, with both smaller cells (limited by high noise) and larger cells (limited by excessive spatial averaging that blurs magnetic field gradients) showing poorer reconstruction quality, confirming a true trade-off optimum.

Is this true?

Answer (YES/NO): NO